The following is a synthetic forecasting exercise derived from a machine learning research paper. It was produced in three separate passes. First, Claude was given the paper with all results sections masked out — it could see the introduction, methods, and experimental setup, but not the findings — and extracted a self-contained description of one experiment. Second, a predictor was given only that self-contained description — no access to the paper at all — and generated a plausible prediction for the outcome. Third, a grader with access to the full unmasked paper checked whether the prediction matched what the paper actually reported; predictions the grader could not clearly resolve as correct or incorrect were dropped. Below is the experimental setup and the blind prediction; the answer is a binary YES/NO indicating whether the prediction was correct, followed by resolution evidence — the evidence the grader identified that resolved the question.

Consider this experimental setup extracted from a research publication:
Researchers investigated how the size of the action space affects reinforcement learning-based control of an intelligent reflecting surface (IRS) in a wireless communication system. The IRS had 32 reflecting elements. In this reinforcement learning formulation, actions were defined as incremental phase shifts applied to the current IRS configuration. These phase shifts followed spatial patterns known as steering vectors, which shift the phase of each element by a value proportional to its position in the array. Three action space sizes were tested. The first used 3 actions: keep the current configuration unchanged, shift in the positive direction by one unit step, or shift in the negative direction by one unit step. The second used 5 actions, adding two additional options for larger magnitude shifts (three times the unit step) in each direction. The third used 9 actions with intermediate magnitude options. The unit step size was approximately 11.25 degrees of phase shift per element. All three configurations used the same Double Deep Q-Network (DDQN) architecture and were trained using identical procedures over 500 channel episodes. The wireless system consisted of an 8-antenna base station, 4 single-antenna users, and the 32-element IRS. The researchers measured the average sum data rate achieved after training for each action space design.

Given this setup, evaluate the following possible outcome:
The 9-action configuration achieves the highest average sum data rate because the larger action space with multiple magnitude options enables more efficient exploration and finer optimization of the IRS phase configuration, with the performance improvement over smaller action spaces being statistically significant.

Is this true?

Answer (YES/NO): NO